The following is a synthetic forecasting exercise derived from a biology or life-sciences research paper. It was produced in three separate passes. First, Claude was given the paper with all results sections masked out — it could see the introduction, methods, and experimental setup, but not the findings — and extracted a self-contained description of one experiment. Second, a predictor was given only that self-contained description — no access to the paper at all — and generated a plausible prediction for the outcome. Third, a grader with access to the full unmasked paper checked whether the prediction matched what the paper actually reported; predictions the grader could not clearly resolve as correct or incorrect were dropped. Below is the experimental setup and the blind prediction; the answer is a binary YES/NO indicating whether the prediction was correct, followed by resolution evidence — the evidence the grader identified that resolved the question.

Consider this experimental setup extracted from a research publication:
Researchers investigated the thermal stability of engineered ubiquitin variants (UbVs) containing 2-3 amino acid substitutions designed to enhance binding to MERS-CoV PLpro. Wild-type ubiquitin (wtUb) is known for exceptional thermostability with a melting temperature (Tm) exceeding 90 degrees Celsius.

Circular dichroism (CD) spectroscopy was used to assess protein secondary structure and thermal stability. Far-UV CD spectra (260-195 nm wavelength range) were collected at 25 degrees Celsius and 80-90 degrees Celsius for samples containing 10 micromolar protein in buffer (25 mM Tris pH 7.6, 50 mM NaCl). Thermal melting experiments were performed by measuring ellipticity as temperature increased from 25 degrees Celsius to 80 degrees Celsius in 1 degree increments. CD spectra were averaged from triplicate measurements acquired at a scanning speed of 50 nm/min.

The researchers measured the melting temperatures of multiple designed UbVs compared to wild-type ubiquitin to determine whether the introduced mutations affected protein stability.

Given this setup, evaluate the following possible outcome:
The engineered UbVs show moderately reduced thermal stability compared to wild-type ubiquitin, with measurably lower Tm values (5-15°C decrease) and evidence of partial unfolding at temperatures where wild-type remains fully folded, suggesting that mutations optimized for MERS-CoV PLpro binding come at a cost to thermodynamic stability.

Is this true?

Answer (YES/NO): NO